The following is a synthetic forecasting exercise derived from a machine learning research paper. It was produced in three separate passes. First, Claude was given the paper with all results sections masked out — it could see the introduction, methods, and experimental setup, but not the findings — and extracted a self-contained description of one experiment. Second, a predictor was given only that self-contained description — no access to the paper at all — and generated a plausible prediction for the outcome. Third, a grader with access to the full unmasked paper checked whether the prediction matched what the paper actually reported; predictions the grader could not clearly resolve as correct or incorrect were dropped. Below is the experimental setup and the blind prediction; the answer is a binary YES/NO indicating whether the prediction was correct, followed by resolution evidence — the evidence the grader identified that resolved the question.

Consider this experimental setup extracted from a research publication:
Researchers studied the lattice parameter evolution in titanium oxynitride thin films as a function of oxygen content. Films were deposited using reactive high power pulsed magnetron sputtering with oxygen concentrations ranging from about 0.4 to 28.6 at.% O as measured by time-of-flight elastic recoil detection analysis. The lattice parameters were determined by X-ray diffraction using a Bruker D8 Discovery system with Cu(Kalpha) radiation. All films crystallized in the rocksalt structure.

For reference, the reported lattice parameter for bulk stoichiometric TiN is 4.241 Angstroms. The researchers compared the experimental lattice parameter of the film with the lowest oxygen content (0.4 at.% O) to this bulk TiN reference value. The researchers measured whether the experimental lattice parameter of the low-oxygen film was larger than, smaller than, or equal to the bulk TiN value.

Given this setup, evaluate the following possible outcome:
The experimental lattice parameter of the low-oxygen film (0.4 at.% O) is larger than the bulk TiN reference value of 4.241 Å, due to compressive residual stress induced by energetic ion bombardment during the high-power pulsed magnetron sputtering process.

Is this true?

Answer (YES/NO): NO